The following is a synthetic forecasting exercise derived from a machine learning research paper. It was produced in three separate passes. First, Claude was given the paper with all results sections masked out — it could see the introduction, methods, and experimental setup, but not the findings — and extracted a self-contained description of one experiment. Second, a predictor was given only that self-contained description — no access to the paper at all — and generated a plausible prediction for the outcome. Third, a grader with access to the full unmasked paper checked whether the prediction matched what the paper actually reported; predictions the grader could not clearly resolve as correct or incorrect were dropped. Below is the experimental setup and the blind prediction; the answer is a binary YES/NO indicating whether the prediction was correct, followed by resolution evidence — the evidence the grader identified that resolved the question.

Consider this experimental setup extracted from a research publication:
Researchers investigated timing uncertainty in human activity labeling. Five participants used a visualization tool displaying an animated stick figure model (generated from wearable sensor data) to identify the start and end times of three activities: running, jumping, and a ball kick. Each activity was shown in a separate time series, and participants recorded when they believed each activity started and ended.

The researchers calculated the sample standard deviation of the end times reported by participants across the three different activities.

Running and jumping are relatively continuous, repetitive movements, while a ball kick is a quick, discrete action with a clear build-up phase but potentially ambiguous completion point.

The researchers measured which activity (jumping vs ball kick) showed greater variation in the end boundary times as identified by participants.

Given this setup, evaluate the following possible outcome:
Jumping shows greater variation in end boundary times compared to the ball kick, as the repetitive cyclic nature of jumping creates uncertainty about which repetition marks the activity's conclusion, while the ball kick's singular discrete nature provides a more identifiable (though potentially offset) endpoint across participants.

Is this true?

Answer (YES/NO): NO